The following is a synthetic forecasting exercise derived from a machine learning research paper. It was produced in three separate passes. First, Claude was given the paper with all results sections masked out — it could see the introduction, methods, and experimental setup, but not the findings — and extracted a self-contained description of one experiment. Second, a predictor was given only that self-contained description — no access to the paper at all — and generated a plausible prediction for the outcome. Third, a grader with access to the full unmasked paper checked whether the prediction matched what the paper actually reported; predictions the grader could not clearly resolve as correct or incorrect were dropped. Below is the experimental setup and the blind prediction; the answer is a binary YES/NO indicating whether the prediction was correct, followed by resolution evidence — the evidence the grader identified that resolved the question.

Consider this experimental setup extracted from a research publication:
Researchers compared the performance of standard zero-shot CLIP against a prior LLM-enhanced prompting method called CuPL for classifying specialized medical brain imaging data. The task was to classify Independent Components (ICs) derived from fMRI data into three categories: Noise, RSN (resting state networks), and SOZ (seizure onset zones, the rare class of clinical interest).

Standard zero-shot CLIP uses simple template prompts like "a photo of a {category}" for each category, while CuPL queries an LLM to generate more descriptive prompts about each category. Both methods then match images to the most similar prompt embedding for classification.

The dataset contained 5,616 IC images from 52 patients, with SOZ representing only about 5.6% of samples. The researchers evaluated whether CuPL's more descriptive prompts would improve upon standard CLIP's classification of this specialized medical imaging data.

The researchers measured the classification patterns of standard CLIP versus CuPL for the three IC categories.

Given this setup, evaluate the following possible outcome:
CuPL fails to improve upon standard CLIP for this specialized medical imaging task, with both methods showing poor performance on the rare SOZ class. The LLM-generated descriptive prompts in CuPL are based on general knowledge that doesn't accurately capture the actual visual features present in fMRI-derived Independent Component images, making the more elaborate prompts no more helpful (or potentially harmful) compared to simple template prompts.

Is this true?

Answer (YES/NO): YES